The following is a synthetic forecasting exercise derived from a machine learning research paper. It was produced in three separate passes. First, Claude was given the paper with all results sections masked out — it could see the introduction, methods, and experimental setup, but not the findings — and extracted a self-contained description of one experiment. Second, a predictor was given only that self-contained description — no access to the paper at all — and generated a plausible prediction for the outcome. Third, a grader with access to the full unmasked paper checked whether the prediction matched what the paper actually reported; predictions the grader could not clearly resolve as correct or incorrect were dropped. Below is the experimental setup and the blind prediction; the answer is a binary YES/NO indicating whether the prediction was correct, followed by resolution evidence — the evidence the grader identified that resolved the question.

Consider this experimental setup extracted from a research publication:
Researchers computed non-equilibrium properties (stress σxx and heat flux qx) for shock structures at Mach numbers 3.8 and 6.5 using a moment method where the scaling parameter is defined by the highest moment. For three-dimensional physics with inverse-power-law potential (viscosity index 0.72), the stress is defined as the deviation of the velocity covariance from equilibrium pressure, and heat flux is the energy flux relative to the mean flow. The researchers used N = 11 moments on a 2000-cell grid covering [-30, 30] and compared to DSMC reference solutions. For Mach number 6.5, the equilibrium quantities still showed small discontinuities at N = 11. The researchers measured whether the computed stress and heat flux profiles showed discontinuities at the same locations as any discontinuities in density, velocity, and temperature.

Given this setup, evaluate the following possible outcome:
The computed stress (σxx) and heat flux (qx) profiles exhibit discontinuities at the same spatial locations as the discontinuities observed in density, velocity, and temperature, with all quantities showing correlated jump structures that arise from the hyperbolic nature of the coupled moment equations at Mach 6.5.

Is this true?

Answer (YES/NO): YES